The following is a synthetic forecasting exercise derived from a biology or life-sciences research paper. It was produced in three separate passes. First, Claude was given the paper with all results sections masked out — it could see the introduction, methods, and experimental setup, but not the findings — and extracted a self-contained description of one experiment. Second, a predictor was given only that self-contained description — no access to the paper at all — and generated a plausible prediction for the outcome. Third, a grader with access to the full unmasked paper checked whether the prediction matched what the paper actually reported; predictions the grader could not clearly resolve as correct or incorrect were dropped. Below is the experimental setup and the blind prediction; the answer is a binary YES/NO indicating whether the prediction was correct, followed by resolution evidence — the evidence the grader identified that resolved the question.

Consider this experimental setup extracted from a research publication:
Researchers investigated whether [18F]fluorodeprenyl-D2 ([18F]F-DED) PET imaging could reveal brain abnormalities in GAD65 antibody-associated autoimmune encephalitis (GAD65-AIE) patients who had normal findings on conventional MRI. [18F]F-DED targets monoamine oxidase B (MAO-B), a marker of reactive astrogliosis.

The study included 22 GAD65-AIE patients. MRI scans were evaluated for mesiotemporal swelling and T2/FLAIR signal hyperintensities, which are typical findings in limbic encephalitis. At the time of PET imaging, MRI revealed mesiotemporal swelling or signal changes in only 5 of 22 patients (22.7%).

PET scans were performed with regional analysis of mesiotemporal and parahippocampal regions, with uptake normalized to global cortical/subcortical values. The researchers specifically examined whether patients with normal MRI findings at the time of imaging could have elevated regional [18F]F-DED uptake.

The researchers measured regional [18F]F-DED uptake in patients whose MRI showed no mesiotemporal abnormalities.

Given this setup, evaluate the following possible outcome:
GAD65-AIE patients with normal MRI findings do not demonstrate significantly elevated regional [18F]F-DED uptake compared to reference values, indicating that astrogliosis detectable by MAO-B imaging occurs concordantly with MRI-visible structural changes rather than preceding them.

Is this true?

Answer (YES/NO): NO